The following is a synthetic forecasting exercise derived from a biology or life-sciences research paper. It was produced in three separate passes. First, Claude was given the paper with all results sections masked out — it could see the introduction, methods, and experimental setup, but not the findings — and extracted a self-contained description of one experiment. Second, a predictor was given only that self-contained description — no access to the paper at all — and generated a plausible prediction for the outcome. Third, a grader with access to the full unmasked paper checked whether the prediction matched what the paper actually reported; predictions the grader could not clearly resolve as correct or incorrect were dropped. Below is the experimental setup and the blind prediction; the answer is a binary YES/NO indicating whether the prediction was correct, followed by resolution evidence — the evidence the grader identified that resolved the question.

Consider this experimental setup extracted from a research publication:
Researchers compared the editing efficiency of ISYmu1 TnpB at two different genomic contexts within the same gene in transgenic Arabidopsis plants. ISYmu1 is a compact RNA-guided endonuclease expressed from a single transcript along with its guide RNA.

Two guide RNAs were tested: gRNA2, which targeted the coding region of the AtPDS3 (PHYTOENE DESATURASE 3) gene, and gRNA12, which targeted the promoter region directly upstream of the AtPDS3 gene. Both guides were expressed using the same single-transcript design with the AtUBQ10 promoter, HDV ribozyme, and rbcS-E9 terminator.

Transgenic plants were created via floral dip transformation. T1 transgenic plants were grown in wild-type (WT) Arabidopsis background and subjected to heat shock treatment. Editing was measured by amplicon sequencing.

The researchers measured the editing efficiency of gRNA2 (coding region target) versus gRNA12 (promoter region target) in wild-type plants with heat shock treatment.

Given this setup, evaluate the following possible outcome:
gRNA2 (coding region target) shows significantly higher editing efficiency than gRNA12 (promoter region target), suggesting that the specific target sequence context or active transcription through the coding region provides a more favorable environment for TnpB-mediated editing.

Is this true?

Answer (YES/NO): NO